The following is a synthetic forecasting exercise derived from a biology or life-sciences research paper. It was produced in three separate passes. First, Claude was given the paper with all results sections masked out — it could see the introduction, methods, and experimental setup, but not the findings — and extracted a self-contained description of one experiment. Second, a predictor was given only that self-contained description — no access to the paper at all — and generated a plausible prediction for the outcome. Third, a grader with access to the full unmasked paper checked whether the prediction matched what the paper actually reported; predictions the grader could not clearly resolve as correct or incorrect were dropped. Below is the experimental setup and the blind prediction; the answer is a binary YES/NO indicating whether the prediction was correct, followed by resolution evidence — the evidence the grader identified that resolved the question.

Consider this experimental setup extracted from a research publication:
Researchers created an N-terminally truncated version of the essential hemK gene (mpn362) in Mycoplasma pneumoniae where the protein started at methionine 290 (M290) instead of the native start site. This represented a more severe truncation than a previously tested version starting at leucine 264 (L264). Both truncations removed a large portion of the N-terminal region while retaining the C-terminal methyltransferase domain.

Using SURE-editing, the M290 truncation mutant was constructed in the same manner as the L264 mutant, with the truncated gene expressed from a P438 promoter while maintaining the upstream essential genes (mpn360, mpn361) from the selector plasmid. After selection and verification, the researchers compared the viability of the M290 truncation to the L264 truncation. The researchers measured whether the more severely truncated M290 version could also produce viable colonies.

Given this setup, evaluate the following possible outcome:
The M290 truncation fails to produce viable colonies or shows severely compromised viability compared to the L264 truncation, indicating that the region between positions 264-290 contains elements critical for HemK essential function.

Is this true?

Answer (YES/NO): YES